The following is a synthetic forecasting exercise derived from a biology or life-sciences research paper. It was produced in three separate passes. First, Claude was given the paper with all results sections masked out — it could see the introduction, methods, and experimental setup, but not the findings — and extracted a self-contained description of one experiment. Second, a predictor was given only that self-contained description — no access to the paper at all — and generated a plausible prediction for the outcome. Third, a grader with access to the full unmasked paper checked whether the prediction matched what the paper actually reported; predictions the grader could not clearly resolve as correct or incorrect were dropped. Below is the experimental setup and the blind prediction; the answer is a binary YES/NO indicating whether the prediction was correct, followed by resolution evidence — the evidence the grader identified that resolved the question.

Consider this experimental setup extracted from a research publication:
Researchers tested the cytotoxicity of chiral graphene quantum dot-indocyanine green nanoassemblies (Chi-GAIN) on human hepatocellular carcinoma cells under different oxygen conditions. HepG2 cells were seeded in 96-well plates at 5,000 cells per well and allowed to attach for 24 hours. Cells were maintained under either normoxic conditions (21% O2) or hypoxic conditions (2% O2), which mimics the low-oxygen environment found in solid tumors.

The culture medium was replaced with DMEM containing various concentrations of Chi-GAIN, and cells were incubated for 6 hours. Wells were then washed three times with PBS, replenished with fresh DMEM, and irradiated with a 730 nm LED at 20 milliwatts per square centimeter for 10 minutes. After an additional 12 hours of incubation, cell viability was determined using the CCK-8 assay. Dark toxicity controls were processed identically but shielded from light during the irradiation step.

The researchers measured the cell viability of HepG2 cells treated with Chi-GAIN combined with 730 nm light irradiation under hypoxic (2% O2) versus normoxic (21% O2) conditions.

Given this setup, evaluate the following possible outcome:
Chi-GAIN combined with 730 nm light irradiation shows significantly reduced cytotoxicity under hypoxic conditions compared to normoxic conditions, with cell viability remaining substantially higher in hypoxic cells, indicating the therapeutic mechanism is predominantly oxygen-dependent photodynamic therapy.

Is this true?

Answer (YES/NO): NO